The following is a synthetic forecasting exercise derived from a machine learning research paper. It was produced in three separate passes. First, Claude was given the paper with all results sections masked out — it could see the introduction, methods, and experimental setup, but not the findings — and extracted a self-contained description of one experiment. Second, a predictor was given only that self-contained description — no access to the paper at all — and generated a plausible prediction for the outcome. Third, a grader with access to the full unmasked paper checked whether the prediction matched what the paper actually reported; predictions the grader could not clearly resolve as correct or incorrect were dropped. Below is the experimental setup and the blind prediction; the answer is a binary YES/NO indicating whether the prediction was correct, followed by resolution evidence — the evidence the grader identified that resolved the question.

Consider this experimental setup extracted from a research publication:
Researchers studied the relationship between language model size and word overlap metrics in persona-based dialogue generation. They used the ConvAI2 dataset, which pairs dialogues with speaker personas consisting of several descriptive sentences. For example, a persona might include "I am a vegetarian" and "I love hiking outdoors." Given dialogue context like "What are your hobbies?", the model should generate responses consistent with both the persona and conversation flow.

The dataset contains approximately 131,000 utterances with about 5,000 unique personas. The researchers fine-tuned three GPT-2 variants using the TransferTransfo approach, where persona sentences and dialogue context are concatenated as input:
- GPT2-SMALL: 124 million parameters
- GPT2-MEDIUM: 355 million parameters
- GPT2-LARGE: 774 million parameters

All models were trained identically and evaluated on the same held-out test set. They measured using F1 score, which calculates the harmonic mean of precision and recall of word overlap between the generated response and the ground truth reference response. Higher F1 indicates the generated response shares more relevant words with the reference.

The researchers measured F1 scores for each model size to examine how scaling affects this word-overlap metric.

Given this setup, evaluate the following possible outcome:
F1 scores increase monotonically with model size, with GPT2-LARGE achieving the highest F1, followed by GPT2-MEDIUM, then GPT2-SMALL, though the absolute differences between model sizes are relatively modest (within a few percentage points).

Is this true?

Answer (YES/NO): NO